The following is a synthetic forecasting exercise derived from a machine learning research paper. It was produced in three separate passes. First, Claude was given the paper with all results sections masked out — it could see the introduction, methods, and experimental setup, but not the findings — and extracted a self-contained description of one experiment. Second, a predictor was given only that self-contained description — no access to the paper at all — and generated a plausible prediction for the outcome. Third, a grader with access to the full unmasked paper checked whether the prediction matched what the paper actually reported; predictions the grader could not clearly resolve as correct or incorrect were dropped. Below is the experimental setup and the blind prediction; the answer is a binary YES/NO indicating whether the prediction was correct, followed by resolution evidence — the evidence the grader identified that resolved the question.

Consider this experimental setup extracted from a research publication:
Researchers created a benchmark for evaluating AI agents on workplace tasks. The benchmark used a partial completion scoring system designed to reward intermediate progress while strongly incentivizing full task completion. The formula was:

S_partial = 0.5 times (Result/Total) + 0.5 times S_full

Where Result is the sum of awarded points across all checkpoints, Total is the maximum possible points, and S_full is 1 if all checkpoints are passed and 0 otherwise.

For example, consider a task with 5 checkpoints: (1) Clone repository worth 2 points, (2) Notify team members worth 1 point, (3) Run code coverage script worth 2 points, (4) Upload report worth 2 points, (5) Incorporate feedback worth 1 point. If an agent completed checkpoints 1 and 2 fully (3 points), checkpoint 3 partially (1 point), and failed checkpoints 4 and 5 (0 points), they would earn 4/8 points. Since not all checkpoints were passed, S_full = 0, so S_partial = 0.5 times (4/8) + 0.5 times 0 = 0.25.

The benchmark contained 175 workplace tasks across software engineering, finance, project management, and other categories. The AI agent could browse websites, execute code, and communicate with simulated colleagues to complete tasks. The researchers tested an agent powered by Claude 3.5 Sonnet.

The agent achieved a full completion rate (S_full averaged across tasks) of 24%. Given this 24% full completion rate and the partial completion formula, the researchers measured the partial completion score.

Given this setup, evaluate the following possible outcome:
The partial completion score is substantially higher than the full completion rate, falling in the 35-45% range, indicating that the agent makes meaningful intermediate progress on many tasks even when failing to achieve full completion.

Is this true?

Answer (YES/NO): NO